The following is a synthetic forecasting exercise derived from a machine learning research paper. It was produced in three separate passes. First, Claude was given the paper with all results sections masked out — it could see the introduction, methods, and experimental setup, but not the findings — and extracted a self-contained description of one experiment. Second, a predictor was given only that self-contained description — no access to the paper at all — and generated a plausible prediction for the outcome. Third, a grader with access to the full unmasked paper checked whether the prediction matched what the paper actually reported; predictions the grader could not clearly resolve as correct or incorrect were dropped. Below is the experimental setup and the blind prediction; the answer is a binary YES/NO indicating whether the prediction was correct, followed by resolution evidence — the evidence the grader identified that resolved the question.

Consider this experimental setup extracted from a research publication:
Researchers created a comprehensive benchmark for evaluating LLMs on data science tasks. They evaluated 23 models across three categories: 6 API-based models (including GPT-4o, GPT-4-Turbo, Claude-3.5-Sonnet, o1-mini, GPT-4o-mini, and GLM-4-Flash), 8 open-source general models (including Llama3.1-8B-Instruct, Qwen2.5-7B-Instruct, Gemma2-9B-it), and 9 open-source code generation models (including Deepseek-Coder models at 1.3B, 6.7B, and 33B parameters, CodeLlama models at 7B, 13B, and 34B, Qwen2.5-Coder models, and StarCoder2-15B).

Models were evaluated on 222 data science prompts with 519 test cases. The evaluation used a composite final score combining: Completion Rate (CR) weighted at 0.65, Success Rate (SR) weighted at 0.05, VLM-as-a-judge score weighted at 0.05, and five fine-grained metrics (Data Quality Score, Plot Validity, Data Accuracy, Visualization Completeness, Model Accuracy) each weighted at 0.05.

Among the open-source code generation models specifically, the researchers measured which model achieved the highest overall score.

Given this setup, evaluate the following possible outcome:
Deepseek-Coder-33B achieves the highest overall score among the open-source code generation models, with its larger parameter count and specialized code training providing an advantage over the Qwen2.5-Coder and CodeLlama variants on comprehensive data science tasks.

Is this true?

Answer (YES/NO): YES